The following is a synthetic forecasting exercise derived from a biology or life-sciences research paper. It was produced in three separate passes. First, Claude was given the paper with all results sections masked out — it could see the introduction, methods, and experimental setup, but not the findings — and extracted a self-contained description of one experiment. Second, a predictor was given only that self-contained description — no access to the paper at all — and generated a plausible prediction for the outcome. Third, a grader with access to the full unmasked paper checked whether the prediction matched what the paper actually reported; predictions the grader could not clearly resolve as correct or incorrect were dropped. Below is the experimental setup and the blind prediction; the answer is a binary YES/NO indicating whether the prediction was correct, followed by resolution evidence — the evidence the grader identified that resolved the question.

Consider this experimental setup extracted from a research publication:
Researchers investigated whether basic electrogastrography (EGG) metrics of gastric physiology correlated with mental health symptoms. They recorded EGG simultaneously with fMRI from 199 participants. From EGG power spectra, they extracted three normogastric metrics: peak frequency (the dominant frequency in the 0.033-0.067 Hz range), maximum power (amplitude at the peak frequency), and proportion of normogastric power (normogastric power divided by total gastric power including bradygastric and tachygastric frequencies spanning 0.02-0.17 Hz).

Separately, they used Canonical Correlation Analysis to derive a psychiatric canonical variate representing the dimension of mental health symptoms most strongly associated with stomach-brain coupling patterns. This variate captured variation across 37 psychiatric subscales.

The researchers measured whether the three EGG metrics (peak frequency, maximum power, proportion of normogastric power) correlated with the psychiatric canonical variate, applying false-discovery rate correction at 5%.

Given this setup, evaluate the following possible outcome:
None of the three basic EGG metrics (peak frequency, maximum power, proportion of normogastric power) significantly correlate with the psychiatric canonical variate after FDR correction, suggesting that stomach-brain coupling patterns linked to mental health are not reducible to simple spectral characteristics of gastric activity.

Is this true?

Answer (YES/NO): YES